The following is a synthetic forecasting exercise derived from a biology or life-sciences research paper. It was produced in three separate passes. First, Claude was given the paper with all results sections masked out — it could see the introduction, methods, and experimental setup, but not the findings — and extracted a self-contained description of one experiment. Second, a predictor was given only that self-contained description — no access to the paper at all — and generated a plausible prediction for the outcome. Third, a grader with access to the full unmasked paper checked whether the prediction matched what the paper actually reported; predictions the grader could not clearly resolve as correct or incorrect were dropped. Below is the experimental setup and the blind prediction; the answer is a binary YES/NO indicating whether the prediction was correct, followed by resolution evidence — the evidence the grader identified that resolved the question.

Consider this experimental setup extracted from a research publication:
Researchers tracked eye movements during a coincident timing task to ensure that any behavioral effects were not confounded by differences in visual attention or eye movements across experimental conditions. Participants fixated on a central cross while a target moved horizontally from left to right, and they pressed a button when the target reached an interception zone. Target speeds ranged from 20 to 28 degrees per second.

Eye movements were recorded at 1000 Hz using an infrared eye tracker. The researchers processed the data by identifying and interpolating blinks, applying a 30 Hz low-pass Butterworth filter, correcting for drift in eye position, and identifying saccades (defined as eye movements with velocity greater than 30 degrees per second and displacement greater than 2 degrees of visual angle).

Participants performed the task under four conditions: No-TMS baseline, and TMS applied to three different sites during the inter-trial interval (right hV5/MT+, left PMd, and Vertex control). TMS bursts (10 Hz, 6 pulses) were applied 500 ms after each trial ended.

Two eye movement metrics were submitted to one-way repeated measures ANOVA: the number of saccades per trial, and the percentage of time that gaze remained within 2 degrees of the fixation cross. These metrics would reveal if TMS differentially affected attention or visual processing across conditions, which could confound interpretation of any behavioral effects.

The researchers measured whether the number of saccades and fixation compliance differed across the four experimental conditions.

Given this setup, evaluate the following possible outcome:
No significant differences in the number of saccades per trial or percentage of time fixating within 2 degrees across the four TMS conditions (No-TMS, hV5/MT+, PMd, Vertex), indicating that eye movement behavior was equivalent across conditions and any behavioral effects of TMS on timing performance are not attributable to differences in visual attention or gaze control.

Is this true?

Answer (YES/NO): YES